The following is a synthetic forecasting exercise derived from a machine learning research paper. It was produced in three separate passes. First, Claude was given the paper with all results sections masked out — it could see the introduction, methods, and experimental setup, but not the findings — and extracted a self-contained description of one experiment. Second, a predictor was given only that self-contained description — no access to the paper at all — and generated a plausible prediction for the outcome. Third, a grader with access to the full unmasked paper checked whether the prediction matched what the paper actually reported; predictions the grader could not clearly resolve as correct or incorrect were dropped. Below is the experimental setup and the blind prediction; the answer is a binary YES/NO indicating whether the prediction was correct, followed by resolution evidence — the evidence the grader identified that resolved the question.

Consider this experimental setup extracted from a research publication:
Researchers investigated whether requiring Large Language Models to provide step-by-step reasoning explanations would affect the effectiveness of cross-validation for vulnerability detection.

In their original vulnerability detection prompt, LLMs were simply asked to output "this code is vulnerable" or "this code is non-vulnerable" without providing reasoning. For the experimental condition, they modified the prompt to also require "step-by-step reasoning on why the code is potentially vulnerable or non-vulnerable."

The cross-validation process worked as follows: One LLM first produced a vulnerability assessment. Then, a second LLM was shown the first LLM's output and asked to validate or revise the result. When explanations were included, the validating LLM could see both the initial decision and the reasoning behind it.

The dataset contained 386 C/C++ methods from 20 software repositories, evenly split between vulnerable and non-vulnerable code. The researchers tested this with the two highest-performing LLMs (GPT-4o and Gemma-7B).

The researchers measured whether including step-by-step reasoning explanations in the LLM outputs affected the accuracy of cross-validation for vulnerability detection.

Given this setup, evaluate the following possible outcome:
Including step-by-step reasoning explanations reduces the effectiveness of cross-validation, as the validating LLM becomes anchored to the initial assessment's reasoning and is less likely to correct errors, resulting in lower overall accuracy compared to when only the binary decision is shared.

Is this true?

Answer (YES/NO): NO